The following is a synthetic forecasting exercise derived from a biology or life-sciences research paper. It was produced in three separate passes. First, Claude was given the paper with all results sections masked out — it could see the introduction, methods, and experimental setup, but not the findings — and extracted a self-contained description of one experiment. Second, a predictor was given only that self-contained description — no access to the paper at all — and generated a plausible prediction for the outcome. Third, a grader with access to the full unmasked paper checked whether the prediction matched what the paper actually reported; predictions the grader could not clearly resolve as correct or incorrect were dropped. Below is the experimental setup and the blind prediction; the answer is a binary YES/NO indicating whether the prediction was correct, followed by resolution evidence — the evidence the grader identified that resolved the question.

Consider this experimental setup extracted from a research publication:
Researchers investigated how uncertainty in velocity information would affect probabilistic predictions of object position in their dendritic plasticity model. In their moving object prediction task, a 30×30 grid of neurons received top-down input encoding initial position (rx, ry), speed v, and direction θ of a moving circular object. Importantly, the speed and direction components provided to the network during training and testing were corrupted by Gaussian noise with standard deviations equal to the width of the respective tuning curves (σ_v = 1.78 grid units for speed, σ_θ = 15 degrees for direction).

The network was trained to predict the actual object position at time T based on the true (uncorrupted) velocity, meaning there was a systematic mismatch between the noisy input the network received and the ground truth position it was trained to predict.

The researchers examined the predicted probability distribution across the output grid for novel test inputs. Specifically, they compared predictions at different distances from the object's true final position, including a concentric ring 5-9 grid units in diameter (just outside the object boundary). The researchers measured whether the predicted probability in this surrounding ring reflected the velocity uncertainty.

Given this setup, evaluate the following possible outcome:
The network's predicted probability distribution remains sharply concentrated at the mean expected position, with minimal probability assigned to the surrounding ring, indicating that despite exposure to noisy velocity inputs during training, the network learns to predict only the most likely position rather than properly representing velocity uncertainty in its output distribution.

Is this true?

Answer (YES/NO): NO